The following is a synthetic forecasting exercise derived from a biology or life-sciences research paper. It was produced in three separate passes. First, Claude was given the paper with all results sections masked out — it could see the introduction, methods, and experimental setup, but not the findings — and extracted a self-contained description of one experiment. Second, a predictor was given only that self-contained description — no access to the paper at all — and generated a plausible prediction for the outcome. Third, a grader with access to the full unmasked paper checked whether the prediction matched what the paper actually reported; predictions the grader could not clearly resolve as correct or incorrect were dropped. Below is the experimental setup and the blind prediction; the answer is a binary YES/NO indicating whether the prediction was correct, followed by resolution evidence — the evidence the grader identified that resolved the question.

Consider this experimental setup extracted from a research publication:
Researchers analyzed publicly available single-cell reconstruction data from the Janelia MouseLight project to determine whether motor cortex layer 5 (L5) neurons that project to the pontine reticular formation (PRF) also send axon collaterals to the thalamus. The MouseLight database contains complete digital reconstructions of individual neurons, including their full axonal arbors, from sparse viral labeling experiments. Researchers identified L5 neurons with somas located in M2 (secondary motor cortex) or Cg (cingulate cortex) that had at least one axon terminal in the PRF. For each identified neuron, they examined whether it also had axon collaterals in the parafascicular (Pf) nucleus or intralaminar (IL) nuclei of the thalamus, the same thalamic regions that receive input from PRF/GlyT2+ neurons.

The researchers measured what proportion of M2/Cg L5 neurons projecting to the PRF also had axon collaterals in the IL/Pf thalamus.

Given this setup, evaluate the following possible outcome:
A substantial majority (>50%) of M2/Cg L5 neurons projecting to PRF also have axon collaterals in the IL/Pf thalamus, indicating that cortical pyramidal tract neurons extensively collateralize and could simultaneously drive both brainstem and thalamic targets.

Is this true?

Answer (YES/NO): YES